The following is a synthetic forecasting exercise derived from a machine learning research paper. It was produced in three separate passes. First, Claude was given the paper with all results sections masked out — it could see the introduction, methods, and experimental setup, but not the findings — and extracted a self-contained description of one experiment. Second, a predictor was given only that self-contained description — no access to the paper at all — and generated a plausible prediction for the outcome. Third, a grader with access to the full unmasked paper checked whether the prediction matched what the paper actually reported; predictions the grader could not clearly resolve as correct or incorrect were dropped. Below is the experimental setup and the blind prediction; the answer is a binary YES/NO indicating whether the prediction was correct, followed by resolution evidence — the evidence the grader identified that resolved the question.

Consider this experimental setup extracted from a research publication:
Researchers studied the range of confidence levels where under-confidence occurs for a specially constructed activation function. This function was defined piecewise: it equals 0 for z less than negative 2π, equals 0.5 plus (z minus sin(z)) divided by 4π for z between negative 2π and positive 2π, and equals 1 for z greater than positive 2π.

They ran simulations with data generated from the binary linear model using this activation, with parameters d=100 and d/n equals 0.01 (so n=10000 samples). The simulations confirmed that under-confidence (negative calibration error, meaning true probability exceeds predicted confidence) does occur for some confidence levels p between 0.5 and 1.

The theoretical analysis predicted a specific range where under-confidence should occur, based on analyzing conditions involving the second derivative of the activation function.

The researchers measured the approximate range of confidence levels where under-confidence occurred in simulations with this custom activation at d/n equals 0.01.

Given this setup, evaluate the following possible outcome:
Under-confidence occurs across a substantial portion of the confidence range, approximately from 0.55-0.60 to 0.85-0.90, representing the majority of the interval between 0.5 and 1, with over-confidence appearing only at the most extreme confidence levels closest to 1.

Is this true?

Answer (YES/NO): NO